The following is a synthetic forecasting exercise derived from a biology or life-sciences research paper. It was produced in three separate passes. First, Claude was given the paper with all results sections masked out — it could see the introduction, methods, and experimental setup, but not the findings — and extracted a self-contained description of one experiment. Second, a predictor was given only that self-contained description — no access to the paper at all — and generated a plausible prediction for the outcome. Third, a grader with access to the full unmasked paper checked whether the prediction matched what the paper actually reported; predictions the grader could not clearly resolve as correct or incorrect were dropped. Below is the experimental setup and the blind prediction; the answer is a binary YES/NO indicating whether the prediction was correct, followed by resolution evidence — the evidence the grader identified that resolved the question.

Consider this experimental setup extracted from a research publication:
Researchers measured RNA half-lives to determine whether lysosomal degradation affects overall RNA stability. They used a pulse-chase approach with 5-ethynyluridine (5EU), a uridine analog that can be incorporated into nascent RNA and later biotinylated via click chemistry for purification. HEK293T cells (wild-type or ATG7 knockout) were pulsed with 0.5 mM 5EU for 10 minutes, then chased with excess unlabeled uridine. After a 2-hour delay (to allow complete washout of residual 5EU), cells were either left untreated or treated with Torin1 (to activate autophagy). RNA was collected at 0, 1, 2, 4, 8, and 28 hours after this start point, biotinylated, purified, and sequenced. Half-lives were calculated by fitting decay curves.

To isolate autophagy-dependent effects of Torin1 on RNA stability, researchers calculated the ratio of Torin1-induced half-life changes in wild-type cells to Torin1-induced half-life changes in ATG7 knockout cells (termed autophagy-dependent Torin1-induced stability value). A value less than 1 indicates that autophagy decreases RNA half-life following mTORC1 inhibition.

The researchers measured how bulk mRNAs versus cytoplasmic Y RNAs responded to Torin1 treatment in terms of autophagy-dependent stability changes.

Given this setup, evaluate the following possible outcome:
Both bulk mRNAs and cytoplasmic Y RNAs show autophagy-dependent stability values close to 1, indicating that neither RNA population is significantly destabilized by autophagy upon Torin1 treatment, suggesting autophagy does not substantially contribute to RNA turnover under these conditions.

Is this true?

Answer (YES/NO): NO